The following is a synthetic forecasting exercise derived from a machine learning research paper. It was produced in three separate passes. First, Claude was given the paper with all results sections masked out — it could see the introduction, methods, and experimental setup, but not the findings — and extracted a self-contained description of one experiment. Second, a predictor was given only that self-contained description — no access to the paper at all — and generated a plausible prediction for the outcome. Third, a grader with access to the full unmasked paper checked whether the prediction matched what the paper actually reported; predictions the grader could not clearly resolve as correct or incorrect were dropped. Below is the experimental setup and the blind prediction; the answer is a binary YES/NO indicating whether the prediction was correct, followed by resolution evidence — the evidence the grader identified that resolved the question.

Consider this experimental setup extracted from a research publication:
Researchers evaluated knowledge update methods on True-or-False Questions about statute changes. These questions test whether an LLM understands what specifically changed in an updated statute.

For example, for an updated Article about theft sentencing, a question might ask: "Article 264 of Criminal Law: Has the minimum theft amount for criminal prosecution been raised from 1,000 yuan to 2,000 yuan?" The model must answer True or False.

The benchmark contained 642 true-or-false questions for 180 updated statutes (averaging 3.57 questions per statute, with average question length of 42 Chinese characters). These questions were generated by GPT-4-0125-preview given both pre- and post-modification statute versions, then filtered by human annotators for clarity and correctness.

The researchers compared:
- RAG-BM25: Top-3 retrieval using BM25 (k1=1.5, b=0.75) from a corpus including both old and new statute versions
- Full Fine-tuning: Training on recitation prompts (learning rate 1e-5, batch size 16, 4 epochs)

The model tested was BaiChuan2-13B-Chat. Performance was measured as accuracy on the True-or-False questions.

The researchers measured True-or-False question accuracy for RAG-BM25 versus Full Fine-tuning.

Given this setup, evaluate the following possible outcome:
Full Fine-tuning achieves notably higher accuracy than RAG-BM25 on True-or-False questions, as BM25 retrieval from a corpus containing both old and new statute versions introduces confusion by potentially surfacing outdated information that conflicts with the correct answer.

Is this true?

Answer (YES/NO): NO